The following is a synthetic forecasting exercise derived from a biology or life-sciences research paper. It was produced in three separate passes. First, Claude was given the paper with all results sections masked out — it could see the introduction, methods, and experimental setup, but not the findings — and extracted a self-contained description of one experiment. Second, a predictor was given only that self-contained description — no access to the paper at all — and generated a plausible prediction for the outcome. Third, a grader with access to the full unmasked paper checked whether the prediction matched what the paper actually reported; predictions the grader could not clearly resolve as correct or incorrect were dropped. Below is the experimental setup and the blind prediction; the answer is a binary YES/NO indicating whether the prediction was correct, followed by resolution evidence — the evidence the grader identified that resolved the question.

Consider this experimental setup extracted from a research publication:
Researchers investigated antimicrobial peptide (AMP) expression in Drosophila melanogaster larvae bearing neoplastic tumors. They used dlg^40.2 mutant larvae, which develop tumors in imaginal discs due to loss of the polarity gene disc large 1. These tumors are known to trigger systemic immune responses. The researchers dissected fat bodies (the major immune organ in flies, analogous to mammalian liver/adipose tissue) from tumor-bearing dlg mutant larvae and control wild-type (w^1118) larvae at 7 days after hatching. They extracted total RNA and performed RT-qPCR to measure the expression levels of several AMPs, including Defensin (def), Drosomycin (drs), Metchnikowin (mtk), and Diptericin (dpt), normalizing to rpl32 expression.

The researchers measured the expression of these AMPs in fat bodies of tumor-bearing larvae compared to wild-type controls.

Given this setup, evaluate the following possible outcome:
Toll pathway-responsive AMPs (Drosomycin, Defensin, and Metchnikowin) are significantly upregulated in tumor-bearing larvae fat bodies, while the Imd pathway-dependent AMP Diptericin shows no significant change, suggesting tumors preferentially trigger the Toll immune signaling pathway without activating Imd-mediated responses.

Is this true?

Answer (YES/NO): NO